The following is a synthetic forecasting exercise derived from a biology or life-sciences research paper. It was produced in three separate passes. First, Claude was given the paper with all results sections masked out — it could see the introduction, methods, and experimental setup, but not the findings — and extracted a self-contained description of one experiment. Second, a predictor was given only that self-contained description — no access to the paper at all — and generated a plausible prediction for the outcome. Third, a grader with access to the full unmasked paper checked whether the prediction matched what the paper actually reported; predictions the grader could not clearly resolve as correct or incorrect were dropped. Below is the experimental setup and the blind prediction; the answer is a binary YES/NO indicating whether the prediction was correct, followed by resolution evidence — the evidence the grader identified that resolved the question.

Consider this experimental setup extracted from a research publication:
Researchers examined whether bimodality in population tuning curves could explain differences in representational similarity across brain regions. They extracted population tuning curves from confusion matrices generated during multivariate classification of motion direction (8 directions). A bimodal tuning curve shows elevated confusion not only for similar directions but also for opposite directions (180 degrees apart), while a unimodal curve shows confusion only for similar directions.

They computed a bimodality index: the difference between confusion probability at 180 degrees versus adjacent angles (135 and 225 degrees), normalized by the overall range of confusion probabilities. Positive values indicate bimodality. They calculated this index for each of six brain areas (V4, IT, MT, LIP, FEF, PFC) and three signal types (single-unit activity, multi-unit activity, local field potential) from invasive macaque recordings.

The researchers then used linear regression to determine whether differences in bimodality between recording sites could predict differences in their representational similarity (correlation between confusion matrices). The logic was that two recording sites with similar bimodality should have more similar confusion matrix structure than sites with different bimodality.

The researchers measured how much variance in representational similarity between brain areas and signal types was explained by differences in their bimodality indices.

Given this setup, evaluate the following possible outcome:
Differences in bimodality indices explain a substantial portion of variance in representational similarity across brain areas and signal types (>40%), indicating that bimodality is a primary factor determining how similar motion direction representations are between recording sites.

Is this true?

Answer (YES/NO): NO